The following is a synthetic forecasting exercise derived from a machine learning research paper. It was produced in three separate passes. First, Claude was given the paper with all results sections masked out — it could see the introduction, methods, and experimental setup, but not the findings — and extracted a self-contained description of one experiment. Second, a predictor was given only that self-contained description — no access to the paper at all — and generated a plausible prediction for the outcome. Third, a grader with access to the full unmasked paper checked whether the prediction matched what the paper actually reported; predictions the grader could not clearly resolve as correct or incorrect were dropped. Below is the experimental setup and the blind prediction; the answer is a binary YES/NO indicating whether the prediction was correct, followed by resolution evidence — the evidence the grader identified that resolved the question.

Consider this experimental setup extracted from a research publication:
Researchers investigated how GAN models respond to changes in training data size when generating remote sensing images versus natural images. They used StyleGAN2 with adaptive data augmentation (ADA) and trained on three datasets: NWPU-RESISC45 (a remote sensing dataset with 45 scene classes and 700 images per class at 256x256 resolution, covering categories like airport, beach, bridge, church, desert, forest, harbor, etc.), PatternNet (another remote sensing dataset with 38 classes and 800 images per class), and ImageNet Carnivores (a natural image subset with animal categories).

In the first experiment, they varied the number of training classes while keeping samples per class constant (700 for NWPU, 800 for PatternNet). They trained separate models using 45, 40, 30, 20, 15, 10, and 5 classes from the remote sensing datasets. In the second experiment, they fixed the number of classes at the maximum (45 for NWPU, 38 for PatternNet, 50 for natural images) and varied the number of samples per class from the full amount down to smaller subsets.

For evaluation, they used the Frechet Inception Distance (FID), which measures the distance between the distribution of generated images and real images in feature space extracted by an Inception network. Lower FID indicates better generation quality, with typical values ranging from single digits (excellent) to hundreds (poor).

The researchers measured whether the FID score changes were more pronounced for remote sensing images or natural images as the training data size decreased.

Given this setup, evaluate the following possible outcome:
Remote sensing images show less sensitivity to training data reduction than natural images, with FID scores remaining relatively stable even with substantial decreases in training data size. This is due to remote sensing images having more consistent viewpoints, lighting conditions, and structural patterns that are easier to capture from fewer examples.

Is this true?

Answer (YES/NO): NO